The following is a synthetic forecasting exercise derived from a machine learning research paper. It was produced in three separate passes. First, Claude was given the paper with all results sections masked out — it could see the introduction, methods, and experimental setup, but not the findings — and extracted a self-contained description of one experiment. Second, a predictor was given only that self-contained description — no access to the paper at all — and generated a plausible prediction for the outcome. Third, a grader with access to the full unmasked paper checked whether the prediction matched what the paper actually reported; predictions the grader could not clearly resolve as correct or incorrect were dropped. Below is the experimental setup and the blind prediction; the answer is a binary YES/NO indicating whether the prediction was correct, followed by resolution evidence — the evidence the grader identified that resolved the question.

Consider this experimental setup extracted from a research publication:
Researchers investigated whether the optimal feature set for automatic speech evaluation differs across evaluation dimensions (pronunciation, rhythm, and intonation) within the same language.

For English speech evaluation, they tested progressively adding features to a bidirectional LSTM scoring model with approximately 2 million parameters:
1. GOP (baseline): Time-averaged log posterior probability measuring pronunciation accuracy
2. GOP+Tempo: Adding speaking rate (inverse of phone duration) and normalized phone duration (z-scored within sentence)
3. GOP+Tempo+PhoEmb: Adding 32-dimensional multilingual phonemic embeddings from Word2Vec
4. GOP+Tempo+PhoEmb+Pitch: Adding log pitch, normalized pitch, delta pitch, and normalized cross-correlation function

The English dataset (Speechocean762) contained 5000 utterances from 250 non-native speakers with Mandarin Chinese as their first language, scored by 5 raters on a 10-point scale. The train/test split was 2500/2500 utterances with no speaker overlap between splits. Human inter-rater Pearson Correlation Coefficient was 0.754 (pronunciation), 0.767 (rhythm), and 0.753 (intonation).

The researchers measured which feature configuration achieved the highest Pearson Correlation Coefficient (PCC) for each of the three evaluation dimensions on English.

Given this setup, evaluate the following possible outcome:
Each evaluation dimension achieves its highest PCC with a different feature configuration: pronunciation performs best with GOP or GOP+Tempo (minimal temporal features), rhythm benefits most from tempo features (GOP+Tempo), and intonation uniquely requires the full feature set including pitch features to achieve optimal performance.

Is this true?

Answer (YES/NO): NO